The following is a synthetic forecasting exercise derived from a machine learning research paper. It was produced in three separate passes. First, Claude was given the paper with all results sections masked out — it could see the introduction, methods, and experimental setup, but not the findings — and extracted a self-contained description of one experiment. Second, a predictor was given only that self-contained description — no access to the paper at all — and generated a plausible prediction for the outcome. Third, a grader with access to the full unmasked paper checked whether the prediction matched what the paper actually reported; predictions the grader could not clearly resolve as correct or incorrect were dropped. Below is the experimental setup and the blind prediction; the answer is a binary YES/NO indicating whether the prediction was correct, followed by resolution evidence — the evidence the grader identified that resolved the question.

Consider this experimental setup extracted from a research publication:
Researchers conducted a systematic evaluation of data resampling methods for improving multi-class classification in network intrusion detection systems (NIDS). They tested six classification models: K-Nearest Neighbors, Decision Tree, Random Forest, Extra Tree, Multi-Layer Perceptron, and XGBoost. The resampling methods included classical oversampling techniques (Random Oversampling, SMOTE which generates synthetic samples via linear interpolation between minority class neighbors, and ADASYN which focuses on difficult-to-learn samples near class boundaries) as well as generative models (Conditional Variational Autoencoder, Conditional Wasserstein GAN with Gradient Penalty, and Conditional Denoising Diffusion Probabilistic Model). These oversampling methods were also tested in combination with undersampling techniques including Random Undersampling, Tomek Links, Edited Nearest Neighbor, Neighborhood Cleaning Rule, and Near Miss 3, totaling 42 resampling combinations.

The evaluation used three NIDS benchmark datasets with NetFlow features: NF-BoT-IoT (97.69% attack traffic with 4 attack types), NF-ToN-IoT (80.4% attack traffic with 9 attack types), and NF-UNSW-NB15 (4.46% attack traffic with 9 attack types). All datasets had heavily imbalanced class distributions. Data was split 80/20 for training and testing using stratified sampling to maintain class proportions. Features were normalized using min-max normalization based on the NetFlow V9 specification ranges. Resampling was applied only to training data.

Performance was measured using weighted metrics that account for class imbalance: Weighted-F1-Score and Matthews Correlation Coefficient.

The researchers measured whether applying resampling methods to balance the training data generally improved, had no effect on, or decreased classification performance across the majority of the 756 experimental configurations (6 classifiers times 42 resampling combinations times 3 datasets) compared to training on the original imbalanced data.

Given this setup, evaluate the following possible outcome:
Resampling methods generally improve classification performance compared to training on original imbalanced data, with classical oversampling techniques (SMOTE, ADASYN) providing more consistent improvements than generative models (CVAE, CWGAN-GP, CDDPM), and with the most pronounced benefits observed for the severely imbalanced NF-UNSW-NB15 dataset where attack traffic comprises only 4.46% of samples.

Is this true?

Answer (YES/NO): NO